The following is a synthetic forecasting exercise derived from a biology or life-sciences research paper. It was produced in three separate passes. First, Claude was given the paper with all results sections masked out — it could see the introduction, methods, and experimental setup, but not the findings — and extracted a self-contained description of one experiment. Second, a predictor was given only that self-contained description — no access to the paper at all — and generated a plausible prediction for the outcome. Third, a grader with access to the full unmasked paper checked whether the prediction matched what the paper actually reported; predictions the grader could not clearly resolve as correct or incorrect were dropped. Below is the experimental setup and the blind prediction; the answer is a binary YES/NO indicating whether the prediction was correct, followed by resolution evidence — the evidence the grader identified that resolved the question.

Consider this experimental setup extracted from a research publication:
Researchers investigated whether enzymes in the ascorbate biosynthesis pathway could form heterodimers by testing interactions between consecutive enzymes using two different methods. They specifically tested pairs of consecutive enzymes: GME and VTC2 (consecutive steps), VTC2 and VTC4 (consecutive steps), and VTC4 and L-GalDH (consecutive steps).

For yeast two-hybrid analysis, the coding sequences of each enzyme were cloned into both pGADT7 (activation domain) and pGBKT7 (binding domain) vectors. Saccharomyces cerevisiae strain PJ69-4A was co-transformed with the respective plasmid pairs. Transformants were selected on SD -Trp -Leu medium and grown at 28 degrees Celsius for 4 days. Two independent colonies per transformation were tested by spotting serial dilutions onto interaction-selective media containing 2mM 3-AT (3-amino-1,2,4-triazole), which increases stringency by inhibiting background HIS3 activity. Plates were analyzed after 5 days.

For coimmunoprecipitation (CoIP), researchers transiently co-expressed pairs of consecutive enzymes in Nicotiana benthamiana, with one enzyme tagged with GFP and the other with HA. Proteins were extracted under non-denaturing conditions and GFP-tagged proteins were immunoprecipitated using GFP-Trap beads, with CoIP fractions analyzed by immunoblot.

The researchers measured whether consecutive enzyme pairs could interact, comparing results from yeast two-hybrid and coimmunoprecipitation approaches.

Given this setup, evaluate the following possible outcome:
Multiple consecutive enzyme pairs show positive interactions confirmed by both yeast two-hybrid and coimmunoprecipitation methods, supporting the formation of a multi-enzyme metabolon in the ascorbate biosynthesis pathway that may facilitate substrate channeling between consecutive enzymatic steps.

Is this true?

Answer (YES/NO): NO